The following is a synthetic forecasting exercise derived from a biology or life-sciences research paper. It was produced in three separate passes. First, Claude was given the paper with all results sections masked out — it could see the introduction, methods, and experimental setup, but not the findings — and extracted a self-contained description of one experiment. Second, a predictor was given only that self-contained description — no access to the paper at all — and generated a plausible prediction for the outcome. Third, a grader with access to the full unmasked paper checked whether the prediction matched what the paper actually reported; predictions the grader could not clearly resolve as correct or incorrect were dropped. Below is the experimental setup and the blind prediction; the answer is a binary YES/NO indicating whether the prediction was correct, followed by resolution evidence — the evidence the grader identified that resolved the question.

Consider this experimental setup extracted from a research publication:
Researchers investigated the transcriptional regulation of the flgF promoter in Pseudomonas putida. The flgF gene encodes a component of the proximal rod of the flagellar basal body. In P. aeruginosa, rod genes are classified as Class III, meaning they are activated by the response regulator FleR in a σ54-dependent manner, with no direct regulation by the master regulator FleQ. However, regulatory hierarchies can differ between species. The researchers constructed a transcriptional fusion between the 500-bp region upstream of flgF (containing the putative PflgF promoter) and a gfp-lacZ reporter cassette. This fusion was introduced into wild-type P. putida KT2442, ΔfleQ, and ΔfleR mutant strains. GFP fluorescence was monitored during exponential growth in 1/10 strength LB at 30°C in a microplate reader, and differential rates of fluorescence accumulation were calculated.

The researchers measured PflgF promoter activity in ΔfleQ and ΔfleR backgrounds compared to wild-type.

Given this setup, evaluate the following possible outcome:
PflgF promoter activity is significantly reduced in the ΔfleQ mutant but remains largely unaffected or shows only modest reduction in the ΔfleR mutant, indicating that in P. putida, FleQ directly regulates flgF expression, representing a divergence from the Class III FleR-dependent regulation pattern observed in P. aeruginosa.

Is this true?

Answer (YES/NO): YES